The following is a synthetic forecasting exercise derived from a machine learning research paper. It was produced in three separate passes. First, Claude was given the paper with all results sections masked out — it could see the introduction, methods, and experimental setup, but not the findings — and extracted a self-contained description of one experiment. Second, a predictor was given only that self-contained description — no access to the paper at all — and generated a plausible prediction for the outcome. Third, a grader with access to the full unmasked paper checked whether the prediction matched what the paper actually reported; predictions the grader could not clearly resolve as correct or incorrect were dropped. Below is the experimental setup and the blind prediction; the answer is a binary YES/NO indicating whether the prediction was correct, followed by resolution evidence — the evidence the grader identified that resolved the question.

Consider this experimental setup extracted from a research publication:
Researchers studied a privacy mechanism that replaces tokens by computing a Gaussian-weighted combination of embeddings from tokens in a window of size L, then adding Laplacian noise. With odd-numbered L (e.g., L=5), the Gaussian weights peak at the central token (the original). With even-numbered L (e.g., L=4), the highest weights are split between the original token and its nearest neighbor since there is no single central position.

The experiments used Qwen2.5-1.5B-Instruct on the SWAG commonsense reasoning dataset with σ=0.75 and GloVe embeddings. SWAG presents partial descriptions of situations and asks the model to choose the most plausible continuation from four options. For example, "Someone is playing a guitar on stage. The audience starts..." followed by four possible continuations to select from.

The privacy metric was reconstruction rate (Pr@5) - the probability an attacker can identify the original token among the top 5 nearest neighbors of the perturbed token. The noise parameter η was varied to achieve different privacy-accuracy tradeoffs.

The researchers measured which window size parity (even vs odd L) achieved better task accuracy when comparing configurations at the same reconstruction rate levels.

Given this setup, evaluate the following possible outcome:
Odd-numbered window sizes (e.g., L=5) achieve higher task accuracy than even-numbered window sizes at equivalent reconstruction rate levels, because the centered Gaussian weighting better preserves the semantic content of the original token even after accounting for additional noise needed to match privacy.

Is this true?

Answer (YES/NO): NO